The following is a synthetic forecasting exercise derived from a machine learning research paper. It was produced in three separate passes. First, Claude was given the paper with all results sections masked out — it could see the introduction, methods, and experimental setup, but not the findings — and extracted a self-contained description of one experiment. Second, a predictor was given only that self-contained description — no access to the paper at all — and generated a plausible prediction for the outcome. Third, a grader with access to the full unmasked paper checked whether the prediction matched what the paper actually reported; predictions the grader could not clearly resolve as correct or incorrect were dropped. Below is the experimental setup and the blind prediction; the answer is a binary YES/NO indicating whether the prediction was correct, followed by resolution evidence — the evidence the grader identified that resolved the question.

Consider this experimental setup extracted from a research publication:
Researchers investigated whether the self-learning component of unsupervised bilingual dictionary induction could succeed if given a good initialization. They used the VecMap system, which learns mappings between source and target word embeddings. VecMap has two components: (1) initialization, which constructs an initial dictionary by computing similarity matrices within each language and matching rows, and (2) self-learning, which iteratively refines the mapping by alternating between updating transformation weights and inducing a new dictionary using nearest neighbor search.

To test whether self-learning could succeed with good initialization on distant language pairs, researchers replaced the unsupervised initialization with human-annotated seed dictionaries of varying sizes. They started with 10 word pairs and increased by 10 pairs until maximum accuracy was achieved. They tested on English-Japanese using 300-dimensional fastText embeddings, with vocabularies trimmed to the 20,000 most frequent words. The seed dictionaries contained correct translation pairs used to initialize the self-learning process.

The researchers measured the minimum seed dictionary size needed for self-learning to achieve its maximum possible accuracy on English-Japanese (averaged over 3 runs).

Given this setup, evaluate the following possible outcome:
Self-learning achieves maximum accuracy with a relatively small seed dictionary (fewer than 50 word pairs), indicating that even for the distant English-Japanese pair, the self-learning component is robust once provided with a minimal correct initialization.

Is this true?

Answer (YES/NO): NO